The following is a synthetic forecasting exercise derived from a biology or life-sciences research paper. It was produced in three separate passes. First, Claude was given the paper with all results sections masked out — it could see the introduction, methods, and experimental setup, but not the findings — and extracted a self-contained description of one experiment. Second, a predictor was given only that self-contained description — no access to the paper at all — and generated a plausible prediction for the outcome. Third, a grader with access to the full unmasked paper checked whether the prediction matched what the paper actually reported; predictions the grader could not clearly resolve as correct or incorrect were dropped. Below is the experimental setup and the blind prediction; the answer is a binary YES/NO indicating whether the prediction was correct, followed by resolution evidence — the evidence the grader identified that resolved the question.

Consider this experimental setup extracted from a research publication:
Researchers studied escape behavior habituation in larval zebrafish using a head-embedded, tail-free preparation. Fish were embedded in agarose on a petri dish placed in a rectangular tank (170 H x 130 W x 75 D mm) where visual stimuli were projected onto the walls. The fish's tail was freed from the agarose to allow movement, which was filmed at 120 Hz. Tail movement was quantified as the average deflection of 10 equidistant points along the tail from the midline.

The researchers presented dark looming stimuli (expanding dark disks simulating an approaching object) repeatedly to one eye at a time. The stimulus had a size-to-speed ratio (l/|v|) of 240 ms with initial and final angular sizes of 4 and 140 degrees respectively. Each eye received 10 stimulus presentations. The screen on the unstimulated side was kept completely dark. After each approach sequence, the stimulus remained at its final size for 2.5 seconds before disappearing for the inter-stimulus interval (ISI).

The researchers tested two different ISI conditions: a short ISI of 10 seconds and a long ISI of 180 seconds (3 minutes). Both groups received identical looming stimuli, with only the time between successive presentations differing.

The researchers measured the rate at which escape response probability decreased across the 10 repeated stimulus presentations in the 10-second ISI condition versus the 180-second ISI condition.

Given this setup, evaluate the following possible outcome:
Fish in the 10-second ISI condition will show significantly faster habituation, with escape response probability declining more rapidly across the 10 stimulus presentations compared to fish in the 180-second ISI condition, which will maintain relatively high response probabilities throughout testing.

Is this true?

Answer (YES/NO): YES